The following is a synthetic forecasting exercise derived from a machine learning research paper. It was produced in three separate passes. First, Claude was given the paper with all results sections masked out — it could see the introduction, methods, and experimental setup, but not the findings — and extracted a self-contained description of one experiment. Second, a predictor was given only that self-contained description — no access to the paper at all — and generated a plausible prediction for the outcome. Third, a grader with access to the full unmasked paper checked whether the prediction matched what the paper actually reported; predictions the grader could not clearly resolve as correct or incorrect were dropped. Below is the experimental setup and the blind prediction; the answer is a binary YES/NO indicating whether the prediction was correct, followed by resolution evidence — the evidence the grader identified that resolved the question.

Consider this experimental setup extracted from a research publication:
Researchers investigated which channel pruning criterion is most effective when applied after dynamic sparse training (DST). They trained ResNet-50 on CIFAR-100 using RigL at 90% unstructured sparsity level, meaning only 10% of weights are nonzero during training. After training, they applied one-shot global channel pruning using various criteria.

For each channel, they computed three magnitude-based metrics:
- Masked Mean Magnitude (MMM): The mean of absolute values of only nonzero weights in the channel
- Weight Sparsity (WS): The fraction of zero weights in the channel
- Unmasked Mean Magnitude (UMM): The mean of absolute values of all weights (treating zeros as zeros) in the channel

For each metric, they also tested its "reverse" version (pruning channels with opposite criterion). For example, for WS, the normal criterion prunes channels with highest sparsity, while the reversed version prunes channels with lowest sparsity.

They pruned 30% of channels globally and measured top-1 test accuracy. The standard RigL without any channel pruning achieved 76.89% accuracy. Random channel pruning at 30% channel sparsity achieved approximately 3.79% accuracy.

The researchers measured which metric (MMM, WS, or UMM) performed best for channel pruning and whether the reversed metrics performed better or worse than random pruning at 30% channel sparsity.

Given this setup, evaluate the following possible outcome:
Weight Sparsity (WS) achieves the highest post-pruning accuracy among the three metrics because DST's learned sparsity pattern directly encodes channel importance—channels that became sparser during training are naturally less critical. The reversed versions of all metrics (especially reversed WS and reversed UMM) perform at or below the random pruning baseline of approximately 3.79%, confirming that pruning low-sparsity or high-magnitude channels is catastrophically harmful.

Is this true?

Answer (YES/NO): NO